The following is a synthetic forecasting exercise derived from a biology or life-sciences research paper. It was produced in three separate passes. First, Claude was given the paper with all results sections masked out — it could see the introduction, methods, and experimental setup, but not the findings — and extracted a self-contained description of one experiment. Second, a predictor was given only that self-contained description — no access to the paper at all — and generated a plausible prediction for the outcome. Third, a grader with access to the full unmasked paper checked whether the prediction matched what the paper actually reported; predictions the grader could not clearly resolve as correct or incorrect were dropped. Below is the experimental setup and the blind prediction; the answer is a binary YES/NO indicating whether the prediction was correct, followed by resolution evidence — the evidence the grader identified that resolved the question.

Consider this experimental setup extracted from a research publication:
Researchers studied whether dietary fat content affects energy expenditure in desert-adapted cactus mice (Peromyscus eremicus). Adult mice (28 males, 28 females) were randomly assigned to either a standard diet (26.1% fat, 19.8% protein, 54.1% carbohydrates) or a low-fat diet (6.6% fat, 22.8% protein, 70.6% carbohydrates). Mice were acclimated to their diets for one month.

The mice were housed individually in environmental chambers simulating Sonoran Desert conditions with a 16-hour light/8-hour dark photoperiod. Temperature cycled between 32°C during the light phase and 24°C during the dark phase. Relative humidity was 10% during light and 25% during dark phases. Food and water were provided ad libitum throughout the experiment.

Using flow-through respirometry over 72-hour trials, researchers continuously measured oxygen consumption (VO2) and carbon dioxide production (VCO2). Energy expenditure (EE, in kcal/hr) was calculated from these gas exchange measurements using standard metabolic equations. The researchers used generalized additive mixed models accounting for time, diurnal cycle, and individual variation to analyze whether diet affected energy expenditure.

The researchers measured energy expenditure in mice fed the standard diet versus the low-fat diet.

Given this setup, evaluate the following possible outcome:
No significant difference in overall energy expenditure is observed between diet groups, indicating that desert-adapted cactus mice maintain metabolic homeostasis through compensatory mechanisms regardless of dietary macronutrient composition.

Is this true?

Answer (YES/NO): YES